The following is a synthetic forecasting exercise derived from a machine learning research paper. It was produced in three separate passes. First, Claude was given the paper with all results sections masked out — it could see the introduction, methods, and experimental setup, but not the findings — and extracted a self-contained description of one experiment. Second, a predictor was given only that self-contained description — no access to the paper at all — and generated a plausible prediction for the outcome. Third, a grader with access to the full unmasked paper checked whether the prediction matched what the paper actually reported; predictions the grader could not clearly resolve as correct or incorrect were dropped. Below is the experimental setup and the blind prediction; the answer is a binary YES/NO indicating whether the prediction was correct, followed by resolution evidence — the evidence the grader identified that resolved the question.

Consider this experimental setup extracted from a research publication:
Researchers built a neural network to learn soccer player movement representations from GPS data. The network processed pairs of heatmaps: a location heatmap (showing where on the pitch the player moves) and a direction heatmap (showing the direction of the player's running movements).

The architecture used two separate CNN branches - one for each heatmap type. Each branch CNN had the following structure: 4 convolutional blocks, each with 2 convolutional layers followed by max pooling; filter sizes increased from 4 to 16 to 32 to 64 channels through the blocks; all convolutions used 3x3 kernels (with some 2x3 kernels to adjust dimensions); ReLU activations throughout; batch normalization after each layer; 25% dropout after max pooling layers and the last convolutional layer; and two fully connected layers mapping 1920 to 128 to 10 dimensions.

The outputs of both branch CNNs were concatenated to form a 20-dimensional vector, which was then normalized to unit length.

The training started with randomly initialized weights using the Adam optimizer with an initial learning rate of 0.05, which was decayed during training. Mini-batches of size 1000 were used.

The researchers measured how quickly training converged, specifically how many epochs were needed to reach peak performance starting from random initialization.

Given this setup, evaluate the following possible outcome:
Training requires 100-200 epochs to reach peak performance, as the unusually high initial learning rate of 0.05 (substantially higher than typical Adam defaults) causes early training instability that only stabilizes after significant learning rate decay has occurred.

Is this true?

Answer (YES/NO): NO